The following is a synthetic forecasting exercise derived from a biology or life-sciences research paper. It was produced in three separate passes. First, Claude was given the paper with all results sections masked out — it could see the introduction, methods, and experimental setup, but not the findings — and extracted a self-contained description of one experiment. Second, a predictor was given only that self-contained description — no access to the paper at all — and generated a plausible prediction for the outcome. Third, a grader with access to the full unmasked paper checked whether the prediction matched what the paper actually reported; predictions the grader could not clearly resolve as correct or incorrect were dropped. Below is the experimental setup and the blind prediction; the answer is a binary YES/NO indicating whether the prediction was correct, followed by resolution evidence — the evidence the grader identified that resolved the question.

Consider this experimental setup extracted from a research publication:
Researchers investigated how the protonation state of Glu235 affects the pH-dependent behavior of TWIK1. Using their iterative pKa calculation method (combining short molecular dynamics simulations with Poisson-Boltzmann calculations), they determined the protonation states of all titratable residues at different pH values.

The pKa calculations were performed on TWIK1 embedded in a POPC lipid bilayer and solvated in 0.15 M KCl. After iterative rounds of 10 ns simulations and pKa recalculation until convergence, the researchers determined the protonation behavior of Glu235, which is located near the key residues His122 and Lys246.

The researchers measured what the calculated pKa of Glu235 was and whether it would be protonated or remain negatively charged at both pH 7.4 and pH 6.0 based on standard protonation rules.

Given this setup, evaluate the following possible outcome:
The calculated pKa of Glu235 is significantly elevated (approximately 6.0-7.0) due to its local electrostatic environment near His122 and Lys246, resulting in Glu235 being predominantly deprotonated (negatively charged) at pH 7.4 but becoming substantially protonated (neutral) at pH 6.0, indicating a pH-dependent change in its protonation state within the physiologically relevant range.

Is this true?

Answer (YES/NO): NO